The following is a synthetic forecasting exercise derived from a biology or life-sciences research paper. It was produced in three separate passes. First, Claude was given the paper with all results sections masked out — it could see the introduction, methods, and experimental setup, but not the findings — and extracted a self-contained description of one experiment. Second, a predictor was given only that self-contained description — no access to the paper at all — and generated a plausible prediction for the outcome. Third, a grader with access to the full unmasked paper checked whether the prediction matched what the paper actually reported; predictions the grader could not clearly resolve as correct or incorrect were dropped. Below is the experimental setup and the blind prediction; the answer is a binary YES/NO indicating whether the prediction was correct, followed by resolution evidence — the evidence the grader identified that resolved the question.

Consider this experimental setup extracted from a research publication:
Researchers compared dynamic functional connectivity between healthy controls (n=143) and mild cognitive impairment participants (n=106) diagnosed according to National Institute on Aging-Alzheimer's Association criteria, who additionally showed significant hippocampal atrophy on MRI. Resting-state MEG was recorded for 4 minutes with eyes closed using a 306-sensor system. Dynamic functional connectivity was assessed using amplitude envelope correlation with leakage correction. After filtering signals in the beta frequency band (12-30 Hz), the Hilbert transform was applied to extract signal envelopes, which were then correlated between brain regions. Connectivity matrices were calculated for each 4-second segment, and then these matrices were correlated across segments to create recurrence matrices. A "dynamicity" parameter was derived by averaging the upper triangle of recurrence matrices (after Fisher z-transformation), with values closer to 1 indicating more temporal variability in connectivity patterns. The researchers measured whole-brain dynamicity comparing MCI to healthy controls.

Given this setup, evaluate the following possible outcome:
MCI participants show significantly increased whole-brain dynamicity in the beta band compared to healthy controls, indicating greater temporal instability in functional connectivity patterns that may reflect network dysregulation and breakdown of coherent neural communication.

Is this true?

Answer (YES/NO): NO